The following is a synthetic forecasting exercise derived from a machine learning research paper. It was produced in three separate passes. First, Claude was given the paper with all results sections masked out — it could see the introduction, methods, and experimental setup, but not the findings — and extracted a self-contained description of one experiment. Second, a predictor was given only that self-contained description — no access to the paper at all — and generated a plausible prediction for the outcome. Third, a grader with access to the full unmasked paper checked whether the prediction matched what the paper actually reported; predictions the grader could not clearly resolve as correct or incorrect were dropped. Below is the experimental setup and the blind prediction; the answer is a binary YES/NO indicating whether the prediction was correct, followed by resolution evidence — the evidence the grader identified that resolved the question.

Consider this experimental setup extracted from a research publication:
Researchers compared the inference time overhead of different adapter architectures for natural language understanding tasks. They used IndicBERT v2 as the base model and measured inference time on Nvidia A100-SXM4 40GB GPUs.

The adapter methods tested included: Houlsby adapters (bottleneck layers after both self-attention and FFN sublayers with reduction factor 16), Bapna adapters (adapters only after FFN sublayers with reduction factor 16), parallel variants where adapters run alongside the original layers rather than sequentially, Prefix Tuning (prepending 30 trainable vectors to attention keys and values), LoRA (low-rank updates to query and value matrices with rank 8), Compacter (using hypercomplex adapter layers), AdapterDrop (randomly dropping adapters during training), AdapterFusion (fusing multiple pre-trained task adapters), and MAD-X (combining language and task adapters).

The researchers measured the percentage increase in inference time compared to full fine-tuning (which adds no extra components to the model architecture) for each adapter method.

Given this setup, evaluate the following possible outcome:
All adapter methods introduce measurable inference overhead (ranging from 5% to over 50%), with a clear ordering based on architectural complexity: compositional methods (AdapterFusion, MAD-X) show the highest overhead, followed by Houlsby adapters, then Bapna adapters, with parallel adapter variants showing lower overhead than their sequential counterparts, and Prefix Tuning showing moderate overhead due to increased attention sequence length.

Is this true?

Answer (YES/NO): NO